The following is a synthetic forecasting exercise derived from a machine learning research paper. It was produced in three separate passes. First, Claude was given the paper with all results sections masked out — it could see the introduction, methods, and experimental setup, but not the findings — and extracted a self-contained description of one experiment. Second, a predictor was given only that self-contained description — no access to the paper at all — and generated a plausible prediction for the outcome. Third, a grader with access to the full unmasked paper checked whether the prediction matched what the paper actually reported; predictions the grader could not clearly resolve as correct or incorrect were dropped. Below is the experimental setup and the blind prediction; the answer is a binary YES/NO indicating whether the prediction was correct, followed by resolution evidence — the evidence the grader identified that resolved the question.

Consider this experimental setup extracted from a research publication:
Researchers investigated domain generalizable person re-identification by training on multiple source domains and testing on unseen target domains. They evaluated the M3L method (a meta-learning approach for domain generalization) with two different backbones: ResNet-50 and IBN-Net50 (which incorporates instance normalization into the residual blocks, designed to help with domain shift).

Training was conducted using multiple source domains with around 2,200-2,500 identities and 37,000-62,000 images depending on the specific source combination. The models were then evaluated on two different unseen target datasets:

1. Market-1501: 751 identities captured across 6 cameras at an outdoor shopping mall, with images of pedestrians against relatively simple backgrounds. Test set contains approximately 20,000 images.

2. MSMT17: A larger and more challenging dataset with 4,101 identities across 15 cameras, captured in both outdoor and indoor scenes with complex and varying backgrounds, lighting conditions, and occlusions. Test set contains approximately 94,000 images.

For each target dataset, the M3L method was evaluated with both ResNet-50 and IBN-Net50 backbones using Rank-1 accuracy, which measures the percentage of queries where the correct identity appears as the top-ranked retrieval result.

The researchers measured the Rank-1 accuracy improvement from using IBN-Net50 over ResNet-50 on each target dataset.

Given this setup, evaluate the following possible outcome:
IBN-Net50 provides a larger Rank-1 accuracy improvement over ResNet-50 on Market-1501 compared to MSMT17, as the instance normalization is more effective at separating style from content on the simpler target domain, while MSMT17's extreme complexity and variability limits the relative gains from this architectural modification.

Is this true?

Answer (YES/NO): NO